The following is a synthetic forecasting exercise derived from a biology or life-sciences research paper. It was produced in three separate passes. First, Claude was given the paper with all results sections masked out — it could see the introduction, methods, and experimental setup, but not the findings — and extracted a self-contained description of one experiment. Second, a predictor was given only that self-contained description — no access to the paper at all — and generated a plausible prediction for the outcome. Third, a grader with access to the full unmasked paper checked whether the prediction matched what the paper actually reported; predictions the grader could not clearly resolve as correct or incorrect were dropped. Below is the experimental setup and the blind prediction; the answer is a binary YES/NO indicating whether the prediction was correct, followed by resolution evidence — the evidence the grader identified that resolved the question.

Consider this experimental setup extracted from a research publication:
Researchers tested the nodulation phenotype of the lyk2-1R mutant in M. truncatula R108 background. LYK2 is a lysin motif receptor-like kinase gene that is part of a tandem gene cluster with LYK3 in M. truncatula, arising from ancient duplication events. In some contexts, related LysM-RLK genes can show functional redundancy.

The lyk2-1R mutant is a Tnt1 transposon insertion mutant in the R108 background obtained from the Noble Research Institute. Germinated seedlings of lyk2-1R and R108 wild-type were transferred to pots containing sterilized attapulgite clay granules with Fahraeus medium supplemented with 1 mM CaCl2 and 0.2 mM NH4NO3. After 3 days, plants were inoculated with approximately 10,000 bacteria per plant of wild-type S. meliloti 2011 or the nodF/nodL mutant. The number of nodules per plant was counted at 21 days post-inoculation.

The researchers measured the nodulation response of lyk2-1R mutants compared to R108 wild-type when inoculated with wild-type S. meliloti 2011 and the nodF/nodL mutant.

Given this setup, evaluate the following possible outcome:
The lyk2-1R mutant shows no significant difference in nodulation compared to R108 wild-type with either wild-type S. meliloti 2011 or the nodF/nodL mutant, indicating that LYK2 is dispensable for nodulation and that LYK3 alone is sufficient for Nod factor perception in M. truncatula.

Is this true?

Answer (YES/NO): NO